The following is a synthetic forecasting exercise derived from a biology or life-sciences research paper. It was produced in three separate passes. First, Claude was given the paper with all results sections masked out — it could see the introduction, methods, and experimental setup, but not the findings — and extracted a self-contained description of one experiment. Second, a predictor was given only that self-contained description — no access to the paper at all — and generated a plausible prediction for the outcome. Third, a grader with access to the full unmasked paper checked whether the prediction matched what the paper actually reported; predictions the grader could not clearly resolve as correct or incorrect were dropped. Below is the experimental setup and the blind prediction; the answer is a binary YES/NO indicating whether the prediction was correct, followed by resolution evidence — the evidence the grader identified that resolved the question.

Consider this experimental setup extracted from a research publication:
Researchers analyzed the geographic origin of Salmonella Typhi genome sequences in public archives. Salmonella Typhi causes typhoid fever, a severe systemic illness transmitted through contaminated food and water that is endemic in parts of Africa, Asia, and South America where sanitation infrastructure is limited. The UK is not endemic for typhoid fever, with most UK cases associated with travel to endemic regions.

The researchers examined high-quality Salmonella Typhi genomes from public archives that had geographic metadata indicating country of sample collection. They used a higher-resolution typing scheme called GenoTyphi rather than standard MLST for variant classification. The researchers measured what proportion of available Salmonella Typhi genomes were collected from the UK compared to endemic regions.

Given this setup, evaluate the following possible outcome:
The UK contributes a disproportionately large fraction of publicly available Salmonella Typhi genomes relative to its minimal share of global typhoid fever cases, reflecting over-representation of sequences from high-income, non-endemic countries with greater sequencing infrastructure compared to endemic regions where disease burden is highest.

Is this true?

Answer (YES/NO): YES